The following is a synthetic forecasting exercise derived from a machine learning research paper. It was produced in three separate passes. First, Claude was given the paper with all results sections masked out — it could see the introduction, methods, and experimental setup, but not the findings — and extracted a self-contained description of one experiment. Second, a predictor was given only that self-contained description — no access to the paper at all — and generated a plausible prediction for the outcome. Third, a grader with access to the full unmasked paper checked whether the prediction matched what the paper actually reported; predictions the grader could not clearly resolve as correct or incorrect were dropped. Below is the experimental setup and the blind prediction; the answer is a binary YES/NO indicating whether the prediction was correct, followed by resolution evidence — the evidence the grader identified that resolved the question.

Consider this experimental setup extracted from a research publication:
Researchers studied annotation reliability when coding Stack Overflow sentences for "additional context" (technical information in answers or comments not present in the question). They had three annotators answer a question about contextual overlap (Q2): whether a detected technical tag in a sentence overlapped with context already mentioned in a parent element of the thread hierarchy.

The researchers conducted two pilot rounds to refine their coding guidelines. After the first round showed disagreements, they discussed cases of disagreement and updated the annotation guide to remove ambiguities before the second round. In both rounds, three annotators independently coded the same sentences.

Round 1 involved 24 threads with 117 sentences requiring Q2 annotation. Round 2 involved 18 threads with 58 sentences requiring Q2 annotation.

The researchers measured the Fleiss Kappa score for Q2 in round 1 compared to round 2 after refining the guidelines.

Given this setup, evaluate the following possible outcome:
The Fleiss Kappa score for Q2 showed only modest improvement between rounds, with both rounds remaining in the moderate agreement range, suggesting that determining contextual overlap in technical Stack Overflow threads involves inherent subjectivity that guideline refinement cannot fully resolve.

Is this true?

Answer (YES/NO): NO